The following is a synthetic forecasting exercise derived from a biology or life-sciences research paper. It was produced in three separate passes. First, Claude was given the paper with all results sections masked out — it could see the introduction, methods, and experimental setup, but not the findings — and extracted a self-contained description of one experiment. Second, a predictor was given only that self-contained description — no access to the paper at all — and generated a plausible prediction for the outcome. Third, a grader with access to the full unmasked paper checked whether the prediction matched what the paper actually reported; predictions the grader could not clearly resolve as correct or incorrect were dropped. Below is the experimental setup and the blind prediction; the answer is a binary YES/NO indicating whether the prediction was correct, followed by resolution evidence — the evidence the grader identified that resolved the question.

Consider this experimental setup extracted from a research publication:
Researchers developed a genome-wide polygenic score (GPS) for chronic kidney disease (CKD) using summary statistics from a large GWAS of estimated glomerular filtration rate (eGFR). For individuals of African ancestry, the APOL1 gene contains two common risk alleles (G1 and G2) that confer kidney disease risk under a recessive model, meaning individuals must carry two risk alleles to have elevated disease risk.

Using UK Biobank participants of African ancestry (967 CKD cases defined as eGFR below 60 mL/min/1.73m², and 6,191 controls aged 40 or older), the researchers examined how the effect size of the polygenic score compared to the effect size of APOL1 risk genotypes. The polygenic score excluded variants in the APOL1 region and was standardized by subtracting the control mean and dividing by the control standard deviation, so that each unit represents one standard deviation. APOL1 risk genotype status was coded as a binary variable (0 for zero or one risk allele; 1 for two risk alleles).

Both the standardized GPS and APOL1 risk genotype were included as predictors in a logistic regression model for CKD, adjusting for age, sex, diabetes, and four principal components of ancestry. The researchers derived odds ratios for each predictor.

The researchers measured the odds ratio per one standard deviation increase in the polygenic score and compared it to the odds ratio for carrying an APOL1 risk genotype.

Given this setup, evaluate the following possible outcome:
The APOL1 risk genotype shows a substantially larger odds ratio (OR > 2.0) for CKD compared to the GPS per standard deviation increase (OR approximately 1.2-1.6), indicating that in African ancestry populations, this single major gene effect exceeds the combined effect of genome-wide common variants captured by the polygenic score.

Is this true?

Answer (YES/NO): NO